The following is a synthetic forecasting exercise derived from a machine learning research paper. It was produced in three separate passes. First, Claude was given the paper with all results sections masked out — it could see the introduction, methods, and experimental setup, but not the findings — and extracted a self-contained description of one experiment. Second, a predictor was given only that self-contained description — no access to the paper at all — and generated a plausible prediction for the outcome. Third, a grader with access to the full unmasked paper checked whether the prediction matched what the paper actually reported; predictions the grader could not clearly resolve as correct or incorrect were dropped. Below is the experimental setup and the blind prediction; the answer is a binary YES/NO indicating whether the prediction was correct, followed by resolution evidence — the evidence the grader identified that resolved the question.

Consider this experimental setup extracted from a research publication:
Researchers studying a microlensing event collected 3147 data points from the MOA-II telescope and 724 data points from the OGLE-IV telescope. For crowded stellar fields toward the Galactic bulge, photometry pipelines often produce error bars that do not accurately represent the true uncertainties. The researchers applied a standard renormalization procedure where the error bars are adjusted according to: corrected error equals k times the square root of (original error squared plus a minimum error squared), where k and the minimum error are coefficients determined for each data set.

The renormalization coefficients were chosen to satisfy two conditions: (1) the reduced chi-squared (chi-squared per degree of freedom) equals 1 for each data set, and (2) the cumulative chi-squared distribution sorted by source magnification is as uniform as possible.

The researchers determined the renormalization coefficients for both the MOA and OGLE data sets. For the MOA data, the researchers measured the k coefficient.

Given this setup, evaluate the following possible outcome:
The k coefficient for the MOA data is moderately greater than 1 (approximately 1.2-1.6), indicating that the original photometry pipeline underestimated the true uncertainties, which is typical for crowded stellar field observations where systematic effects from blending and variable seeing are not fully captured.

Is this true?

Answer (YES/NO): NO